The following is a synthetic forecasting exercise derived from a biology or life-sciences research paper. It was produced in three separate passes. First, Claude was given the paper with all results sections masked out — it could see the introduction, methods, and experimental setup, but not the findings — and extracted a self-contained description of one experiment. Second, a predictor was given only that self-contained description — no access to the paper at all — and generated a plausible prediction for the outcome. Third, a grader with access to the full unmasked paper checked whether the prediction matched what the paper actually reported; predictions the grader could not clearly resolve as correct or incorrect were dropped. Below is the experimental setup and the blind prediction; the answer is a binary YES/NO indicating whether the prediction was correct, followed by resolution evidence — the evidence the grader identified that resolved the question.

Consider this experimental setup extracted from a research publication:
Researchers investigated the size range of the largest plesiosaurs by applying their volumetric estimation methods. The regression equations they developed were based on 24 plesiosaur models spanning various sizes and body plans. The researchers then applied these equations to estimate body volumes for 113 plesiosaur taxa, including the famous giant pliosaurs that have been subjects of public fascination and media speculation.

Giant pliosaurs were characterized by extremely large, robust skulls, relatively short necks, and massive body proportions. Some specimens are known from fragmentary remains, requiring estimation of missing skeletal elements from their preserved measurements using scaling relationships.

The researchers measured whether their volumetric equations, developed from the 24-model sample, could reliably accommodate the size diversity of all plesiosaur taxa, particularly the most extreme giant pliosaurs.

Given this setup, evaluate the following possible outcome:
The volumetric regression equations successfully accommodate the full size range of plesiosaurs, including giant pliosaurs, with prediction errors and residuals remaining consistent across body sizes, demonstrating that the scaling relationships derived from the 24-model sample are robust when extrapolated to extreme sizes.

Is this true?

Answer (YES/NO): NO